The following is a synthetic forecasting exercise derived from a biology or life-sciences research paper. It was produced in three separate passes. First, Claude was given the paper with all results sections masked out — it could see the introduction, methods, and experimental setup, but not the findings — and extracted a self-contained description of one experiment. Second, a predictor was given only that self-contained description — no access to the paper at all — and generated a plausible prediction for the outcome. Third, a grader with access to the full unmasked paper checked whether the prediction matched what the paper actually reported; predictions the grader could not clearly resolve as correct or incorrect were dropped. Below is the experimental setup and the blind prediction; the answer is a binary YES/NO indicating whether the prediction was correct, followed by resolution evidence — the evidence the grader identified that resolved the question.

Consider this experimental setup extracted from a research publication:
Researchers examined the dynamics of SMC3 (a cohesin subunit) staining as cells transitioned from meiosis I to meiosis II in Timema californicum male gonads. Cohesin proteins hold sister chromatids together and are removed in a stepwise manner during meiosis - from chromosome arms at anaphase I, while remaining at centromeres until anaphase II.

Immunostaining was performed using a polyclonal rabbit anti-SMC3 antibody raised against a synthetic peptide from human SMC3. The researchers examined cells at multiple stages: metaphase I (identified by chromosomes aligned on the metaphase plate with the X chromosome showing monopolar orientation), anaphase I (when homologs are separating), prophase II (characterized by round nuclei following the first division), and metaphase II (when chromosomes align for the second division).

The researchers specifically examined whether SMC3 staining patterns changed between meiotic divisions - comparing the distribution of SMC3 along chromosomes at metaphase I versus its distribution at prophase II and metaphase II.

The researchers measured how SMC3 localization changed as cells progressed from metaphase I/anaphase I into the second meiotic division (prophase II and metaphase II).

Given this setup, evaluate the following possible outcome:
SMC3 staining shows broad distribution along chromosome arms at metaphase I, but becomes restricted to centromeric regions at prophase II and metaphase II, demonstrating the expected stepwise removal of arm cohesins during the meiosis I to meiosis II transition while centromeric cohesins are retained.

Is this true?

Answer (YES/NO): YES